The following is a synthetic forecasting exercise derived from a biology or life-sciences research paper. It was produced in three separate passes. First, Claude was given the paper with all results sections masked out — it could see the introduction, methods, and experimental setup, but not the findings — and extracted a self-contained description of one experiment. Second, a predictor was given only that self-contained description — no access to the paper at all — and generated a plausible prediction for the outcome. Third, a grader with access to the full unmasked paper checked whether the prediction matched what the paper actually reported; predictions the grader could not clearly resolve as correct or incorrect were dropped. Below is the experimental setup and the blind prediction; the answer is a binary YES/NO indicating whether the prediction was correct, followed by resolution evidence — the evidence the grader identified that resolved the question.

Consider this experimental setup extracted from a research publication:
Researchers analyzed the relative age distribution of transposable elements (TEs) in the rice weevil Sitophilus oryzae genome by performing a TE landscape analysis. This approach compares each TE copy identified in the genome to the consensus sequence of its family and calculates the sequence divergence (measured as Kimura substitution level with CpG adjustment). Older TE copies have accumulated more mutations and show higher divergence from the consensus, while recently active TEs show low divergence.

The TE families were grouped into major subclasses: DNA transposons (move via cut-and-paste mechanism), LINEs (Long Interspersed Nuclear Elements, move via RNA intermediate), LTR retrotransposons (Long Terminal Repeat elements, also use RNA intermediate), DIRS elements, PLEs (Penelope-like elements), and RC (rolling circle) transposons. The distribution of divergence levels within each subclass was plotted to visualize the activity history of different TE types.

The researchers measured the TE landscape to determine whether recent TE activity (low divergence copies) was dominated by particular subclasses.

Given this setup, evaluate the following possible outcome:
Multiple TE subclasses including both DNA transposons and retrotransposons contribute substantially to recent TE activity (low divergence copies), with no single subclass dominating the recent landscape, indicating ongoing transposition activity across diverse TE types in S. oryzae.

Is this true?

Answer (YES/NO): NO